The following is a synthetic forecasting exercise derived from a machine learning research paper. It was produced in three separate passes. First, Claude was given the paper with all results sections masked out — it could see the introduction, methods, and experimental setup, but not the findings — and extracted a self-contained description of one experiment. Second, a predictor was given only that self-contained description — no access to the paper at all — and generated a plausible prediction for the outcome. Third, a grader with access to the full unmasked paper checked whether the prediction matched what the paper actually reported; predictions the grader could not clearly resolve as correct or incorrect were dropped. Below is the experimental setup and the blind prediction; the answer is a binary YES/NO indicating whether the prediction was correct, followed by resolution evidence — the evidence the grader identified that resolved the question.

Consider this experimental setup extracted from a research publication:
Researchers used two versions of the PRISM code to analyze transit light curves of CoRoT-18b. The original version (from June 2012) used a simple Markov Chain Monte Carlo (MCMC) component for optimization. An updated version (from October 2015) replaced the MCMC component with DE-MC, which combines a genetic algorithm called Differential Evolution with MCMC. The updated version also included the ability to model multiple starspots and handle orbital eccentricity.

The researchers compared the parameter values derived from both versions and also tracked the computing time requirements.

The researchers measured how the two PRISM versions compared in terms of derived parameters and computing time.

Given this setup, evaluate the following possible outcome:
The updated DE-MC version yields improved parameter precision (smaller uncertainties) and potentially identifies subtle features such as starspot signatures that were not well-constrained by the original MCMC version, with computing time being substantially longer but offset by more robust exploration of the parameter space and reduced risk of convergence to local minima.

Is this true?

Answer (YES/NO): NO